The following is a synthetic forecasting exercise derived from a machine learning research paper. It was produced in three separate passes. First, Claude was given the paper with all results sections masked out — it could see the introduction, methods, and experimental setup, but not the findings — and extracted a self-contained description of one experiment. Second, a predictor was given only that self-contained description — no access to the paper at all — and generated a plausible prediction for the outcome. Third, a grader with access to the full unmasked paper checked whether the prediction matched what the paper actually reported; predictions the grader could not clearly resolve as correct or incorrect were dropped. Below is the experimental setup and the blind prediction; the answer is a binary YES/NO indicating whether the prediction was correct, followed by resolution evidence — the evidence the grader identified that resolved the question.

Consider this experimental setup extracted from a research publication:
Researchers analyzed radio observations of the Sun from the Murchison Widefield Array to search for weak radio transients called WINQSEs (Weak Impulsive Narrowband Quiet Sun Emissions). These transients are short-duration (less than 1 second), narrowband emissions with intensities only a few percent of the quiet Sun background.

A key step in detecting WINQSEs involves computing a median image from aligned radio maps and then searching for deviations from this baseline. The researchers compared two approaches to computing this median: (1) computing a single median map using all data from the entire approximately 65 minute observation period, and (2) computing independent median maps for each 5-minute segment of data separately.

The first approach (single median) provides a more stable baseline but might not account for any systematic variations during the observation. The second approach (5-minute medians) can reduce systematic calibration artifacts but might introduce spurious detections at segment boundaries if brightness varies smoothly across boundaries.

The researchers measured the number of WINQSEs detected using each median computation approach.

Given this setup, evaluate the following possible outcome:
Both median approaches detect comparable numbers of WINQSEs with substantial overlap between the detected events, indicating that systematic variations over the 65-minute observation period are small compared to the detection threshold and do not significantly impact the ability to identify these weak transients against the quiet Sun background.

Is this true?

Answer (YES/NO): NO